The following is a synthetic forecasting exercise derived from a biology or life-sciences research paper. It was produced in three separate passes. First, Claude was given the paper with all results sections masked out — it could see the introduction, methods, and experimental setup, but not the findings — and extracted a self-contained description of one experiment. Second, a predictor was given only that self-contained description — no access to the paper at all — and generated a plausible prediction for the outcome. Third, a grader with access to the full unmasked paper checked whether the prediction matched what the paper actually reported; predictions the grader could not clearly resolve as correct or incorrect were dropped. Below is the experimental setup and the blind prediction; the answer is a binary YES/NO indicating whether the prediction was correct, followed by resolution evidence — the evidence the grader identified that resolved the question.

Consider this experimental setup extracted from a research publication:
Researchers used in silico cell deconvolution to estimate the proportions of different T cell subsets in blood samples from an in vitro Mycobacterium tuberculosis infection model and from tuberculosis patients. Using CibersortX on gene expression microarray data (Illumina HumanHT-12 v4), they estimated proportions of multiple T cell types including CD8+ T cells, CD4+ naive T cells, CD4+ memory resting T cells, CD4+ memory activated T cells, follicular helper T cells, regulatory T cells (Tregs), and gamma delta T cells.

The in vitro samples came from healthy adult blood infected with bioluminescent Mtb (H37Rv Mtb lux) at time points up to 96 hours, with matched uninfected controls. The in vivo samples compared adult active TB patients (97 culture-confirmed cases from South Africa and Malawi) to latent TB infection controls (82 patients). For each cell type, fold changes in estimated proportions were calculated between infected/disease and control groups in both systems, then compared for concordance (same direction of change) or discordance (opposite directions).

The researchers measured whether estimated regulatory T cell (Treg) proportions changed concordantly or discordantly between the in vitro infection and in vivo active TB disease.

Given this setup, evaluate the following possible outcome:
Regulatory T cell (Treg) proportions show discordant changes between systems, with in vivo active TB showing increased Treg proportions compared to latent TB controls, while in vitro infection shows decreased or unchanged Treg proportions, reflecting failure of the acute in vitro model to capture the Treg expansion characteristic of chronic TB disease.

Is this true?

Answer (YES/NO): NO